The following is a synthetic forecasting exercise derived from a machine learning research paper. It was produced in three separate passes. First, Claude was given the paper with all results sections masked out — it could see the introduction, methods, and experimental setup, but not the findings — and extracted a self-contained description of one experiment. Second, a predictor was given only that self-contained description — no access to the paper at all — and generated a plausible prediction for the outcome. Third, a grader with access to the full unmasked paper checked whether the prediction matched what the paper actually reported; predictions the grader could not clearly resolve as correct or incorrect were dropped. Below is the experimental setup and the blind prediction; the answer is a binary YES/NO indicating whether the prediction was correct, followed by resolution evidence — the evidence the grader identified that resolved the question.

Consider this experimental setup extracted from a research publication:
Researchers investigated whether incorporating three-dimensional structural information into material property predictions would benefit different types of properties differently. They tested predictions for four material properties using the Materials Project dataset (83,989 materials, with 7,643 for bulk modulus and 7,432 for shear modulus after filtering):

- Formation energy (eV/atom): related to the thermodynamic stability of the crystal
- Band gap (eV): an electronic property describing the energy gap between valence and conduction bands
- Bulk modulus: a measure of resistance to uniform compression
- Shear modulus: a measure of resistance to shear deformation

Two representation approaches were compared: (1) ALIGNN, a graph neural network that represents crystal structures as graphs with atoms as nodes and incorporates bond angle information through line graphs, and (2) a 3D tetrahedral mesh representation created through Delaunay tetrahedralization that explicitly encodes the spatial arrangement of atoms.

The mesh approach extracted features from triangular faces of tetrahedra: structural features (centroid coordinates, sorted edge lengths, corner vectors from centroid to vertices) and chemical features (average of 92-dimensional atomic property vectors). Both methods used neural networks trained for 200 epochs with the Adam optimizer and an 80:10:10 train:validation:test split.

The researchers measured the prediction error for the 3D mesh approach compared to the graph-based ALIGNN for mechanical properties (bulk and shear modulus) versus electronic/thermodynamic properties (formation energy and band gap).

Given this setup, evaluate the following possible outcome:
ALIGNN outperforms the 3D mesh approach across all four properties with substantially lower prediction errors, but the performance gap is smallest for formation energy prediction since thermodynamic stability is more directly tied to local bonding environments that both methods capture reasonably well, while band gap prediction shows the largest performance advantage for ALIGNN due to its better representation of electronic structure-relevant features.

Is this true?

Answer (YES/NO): NO